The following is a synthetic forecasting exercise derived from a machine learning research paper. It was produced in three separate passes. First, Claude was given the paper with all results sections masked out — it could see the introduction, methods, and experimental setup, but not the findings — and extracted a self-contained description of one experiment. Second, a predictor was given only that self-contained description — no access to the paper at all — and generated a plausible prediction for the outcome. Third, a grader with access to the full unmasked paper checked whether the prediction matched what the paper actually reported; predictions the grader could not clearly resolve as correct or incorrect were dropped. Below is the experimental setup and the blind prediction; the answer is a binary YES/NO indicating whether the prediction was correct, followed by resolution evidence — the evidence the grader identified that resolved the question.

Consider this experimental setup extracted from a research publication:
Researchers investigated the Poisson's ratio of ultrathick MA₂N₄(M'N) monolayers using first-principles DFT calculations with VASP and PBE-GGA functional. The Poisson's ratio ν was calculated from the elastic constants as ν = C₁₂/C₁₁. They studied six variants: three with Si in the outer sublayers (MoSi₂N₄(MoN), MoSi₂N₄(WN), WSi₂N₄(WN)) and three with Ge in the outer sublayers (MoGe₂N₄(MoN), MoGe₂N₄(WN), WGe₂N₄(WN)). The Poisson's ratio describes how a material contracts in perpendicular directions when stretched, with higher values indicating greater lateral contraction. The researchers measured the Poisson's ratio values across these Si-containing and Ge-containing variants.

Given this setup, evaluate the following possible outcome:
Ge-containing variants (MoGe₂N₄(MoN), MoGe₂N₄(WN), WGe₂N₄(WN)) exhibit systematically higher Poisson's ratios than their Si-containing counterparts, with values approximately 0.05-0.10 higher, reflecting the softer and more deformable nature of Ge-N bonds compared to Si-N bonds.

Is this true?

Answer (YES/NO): YES